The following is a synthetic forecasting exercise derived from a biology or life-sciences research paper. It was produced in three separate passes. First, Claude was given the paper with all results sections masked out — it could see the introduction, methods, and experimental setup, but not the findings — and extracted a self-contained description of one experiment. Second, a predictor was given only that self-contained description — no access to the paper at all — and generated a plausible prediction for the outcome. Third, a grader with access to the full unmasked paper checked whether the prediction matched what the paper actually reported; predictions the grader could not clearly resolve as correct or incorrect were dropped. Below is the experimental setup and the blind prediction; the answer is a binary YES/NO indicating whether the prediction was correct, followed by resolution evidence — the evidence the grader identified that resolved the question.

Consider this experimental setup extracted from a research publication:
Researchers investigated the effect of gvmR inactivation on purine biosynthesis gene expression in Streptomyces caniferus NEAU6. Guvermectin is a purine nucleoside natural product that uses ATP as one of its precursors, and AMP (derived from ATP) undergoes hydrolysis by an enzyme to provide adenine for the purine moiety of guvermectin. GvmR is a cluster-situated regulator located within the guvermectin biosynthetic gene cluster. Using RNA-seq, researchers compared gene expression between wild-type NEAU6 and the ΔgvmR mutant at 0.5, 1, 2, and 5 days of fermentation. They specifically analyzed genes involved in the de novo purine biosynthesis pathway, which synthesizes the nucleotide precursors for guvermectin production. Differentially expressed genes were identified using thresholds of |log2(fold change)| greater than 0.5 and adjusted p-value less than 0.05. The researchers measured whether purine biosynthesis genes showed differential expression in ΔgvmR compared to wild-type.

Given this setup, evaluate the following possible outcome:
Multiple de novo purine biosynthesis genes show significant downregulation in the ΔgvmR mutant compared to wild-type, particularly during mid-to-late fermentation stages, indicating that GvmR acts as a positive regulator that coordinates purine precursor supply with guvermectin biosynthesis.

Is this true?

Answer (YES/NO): YES